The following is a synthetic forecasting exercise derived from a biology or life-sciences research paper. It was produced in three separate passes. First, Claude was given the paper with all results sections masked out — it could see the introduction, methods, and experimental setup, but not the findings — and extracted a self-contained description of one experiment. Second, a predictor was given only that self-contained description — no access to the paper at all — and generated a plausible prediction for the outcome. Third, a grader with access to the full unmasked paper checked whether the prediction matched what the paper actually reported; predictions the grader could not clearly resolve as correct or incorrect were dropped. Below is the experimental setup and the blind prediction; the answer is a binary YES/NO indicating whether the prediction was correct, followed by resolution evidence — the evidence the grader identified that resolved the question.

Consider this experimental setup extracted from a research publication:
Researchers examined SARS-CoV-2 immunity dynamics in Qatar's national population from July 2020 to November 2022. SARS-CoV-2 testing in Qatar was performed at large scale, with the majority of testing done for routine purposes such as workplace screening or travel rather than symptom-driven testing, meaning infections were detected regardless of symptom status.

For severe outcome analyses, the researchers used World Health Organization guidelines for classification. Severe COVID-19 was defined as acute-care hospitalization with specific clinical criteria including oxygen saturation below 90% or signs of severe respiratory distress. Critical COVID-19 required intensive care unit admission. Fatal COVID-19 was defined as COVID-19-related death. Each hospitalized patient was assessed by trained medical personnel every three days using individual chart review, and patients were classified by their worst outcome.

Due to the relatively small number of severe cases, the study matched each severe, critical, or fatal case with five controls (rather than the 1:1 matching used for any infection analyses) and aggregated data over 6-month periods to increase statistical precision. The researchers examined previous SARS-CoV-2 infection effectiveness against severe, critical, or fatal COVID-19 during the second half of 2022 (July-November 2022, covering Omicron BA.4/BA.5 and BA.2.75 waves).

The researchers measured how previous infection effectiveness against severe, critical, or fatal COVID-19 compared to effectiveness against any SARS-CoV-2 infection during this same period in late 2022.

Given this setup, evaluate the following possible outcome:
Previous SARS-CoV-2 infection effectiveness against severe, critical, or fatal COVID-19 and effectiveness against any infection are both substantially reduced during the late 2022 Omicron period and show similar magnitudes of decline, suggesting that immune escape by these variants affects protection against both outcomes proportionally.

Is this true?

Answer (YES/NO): NO